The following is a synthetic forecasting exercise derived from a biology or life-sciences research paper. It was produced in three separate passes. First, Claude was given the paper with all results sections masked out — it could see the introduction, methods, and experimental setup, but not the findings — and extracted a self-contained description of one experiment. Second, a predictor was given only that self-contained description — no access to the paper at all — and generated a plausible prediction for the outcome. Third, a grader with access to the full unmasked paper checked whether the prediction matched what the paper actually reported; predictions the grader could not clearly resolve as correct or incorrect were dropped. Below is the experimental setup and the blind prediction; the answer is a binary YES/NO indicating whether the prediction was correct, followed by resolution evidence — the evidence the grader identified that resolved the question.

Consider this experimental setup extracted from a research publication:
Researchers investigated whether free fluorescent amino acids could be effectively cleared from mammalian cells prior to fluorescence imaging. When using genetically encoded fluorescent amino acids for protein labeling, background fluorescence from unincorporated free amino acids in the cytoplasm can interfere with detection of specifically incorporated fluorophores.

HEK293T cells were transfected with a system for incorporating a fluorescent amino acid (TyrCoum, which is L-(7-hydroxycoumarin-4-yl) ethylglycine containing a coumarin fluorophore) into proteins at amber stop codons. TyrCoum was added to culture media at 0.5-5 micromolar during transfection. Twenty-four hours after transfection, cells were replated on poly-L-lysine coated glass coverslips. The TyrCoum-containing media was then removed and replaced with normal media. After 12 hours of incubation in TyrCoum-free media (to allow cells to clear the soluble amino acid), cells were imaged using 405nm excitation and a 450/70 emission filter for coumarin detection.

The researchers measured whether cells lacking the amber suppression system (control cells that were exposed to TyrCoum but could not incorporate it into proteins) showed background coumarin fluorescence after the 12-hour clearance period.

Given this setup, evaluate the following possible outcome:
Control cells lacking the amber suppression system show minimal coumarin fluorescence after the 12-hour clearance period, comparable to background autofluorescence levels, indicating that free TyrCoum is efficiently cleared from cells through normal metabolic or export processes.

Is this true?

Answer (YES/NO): YES